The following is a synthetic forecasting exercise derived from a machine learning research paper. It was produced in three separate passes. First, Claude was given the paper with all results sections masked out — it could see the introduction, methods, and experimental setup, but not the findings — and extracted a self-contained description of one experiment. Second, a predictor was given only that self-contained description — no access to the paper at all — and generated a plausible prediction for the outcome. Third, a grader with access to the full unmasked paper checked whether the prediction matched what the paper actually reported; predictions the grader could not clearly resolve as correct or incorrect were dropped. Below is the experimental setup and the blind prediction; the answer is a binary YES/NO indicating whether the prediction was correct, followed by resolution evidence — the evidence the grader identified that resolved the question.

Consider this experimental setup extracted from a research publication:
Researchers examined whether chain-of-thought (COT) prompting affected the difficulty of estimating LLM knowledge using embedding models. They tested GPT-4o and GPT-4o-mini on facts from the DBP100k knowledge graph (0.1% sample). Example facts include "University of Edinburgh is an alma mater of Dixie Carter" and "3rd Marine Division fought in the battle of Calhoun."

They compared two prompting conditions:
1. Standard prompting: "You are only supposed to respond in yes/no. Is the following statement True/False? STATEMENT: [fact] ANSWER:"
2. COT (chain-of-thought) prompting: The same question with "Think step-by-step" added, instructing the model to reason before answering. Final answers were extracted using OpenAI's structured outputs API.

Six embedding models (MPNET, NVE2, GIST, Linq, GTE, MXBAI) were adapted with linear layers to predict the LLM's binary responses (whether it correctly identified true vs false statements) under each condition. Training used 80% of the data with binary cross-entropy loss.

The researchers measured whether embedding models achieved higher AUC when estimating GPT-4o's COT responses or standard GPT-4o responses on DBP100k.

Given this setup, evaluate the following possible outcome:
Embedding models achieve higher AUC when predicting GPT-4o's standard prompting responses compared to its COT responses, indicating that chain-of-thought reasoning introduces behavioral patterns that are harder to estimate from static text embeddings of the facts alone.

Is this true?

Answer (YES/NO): NO